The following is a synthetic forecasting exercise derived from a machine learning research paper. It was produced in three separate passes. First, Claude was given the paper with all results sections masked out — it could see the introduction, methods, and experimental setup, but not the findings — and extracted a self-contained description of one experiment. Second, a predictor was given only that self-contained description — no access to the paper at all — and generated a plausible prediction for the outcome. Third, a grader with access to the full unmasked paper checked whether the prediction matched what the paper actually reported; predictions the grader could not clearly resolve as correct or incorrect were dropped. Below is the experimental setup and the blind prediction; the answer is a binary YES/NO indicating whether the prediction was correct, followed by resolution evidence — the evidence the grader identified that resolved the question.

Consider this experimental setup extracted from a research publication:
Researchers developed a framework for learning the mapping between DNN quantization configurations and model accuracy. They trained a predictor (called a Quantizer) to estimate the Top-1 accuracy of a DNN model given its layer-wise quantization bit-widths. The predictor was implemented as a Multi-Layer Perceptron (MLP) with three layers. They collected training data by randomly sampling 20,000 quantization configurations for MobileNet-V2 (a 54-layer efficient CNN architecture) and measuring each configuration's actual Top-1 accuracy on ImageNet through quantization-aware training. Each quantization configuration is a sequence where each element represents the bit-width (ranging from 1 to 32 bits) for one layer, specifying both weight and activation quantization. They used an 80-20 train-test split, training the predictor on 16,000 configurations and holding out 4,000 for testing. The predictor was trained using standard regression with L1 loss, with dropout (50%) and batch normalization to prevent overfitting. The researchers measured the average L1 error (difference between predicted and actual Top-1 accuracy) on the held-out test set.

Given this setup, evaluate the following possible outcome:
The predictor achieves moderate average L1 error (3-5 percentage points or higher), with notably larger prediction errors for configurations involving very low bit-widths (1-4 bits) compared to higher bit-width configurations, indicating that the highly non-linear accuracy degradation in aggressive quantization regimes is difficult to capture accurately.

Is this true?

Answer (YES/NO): NO